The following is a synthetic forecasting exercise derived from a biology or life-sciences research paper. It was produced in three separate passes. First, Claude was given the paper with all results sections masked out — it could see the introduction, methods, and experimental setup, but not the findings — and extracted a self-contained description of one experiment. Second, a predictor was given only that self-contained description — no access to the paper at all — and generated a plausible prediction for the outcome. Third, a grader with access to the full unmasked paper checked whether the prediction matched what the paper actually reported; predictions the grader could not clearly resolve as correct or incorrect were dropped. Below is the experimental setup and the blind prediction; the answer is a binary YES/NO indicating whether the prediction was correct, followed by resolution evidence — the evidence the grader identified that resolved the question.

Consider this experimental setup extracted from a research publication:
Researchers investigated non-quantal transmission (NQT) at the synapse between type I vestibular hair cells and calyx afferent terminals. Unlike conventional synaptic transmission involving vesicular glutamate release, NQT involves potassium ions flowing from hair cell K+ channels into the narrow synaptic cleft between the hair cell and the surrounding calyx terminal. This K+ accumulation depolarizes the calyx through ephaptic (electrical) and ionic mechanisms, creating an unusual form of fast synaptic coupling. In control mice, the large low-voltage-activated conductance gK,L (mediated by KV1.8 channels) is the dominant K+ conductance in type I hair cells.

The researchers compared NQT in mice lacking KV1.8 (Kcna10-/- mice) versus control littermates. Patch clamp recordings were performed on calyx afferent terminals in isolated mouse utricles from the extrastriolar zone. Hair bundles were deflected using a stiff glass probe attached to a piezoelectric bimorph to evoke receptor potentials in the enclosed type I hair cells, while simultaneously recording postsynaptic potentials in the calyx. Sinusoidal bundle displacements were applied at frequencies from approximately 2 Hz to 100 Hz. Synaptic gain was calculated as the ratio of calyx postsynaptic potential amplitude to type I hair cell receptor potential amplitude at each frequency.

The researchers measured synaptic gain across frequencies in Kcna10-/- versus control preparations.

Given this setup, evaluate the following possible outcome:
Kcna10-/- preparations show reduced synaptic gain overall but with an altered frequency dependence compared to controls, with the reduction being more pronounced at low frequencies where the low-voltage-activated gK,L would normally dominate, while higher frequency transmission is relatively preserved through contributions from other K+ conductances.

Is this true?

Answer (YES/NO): NO